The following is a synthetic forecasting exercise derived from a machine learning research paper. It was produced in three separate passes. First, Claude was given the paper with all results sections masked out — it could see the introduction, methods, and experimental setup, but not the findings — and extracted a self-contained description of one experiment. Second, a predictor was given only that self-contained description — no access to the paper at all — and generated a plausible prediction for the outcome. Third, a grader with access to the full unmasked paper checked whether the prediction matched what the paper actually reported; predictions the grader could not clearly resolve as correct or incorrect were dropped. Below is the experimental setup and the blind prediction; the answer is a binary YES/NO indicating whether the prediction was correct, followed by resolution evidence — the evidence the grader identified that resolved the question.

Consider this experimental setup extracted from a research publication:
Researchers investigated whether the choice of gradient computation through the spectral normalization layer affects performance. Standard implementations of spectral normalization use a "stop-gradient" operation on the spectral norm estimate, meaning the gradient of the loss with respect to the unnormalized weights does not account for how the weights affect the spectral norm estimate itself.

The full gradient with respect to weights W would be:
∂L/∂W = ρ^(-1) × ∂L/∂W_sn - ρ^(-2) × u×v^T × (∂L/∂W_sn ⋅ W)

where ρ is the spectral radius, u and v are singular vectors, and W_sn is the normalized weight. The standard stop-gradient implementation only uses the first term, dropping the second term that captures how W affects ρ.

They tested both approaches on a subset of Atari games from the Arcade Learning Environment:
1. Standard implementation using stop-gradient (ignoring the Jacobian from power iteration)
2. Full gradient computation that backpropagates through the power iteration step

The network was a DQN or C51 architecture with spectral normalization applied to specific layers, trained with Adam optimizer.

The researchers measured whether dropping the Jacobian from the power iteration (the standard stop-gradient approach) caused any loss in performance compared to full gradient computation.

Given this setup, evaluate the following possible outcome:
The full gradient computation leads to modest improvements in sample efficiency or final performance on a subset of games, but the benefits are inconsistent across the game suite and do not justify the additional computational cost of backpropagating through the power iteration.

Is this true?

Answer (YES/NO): NO